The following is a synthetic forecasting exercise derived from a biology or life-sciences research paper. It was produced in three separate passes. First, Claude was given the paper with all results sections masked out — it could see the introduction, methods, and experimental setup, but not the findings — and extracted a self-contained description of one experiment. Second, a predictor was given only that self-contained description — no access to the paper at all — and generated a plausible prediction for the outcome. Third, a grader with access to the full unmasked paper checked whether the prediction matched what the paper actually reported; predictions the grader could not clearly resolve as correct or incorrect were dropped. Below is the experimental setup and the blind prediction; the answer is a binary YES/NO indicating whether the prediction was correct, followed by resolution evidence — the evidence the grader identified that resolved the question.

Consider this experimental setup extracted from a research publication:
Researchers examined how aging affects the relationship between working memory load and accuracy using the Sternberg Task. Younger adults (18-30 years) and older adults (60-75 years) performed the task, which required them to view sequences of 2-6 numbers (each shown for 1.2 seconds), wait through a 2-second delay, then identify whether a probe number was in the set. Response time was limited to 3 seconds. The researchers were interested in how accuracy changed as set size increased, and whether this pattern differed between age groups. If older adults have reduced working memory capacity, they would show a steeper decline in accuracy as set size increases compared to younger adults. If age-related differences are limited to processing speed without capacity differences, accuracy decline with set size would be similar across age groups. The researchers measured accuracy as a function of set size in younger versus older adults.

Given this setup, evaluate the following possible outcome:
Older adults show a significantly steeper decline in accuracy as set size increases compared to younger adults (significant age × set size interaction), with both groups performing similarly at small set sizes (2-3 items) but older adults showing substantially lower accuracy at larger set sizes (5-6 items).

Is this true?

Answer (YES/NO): NO